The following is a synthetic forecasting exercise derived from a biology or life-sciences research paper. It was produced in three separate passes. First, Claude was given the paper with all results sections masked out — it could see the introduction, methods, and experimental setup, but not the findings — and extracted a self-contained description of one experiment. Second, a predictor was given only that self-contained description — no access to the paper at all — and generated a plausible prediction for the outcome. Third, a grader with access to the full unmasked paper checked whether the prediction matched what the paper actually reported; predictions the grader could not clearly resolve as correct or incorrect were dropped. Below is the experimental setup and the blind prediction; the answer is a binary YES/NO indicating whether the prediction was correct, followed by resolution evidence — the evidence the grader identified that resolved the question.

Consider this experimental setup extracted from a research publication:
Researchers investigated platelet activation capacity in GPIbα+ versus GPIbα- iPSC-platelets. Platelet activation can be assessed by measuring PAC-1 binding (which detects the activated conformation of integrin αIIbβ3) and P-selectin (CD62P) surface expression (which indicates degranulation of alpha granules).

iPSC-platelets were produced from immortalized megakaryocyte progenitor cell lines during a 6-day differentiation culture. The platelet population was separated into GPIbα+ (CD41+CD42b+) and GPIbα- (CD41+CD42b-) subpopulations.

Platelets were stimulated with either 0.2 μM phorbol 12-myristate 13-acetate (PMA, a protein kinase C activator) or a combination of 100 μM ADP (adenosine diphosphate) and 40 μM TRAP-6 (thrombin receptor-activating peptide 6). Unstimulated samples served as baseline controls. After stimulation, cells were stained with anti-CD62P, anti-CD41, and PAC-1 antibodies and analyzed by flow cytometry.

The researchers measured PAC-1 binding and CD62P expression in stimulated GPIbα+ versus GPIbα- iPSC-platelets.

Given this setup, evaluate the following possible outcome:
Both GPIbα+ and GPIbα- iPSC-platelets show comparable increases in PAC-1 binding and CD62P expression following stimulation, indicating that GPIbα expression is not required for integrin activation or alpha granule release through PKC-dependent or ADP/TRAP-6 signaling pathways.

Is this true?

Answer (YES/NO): NO